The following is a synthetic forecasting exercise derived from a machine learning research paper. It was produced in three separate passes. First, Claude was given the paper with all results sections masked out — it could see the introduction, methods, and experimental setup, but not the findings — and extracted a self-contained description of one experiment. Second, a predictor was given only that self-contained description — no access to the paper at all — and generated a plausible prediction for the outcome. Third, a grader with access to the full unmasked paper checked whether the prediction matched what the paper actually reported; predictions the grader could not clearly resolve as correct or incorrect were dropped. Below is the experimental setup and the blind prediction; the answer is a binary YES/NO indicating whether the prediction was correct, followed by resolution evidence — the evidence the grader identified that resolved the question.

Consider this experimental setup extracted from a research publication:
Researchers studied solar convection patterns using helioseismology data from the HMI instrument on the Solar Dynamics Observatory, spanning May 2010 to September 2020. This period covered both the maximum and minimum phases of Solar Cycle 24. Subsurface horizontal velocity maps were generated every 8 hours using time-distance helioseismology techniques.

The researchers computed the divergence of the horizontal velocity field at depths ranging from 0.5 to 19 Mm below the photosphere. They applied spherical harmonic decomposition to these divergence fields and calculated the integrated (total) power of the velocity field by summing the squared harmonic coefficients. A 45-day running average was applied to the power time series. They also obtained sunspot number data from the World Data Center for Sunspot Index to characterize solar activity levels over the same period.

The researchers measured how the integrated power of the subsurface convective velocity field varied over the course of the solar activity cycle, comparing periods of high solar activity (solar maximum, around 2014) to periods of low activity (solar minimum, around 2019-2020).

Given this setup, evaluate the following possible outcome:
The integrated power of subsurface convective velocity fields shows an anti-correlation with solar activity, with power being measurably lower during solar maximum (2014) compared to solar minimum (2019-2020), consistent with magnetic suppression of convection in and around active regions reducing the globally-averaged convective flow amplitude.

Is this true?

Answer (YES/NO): NO